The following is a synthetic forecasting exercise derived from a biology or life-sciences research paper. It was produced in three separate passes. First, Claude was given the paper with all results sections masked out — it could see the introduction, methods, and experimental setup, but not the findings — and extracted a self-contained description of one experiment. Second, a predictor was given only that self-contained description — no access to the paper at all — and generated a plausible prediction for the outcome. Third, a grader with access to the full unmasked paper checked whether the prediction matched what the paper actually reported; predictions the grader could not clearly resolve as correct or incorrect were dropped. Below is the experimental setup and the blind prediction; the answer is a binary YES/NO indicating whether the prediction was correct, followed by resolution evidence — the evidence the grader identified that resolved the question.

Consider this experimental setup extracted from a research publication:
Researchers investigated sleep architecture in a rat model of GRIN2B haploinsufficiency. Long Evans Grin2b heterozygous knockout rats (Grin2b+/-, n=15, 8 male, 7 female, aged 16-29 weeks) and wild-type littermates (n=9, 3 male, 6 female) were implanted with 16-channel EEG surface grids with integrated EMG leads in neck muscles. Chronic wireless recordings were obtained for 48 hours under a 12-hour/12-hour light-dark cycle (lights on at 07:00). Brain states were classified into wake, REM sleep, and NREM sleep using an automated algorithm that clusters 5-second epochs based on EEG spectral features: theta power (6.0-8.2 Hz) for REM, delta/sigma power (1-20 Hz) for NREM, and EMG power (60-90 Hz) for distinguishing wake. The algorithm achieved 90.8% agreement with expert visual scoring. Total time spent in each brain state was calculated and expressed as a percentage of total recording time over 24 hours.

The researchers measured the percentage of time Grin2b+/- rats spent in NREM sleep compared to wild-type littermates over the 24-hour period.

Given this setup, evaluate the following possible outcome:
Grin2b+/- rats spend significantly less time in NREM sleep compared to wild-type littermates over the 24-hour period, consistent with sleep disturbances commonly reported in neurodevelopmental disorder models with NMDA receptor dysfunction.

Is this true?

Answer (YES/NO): NO